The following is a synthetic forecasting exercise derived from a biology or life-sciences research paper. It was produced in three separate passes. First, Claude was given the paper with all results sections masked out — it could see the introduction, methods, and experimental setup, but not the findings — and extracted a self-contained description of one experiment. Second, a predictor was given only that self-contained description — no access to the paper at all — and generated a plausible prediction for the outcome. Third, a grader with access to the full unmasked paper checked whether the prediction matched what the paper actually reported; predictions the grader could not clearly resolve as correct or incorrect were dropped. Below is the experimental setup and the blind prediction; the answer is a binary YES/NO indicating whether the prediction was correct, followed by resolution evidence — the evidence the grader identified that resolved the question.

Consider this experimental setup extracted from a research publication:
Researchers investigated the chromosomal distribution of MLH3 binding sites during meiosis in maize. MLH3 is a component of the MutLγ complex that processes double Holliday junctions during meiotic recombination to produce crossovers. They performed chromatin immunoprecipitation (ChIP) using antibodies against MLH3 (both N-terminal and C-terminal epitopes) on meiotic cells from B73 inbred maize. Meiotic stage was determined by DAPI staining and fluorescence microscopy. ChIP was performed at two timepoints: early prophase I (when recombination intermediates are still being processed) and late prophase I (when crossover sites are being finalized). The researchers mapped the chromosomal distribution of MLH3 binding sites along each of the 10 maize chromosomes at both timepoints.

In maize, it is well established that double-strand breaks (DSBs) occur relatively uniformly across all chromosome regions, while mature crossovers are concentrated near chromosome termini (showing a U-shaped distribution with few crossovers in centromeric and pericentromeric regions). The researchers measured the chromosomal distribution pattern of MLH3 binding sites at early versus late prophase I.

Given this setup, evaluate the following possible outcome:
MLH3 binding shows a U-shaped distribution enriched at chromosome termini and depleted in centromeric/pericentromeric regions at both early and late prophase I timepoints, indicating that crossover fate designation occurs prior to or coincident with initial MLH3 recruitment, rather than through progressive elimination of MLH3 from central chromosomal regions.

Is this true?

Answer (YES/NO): NO